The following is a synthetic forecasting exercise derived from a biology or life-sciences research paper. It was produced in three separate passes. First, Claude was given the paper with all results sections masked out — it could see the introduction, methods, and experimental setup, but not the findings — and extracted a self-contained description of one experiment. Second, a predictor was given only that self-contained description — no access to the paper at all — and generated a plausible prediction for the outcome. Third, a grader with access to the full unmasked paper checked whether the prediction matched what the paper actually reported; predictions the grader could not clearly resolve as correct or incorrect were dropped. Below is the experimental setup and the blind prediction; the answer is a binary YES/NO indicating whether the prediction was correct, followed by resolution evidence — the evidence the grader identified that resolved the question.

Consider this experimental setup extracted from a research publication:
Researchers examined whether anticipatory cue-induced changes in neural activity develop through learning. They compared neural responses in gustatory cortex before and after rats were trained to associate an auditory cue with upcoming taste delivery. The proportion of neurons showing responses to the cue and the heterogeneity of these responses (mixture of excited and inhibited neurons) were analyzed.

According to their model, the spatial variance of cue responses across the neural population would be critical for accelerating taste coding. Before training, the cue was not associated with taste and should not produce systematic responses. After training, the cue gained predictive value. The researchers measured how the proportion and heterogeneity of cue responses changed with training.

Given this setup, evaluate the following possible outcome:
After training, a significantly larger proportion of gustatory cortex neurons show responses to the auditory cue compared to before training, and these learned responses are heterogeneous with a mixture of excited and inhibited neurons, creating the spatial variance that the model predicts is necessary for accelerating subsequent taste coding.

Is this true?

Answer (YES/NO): YES